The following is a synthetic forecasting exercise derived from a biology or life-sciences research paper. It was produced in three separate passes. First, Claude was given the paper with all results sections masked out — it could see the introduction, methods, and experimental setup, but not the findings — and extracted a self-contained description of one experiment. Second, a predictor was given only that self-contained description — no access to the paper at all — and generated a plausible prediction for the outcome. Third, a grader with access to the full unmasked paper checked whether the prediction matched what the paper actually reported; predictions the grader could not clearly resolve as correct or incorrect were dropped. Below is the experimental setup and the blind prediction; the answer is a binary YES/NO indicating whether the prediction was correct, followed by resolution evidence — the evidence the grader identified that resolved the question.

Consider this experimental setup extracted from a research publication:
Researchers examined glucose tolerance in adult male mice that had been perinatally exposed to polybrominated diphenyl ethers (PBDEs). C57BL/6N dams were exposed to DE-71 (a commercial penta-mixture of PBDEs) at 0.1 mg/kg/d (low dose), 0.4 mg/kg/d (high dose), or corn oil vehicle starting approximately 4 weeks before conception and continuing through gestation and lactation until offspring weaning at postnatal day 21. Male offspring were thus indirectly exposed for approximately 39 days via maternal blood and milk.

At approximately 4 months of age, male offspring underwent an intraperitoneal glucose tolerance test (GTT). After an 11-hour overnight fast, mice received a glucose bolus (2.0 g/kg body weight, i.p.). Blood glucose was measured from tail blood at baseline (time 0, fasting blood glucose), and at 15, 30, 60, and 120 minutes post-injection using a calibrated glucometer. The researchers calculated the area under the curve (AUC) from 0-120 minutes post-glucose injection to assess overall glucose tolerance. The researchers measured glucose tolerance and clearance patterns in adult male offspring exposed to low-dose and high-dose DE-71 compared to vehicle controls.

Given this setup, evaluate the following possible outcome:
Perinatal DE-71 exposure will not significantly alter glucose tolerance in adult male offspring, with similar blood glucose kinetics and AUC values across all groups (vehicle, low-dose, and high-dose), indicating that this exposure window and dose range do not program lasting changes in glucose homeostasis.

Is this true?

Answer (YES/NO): NO